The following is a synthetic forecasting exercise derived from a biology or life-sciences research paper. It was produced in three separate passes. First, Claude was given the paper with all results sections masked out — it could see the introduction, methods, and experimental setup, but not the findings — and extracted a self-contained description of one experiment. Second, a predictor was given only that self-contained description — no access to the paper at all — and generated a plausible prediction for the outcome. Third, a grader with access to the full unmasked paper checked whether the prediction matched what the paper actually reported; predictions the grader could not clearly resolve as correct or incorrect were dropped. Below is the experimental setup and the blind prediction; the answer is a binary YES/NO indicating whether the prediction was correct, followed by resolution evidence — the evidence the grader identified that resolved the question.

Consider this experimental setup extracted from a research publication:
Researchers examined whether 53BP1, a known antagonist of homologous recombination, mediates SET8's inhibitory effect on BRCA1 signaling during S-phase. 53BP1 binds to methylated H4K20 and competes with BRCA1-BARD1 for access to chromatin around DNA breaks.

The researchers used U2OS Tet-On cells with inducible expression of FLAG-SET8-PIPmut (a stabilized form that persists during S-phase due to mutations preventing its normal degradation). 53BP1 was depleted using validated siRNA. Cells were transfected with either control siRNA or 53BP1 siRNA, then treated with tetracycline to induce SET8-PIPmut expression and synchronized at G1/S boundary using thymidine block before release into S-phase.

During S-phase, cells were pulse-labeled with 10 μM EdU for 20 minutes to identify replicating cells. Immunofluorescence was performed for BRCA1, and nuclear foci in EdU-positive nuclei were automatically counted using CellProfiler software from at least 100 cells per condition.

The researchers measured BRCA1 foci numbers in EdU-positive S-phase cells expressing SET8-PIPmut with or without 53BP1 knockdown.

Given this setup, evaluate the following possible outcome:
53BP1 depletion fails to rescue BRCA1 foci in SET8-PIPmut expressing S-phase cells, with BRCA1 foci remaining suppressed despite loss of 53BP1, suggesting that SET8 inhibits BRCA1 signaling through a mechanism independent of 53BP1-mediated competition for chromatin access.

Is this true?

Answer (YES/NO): NO